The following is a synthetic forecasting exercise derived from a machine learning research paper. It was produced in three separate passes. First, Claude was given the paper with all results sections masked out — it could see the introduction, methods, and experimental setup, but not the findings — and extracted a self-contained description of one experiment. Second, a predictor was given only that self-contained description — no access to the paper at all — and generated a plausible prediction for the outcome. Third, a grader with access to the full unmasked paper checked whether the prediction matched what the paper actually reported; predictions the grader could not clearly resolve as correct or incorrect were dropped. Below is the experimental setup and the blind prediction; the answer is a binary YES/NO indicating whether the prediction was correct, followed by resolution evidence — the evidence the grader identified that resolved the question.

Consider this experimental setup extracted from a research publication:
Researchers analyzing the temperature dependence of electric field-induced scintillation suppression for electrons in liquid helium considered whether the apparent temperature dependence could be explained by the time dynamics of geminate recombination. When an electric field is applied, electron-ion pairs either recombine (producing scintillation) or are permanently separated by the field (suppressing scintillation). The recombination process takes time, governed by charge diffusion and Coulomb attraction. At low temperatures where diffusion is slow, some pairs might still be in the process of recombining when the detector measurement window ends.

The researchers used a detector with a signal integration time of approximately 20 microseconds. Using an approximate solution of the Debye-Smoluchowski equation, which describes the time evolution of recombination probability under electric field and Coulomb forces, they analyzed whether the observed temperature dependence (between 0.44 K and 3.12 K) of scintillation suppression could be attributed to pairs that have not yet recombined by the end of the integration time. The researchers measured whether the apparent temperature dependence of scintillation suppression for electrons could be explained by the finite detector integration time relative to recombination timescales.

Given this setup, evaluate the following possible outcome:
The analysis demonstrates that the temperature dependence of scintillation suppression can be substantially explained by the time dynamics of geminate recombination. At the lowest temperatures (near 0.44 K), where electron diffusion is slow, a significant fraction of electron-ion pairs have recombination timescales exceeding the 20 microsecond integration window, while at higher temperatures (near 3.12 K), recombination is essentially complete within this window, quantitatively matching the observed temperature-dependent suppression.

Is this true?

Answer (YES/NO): NO